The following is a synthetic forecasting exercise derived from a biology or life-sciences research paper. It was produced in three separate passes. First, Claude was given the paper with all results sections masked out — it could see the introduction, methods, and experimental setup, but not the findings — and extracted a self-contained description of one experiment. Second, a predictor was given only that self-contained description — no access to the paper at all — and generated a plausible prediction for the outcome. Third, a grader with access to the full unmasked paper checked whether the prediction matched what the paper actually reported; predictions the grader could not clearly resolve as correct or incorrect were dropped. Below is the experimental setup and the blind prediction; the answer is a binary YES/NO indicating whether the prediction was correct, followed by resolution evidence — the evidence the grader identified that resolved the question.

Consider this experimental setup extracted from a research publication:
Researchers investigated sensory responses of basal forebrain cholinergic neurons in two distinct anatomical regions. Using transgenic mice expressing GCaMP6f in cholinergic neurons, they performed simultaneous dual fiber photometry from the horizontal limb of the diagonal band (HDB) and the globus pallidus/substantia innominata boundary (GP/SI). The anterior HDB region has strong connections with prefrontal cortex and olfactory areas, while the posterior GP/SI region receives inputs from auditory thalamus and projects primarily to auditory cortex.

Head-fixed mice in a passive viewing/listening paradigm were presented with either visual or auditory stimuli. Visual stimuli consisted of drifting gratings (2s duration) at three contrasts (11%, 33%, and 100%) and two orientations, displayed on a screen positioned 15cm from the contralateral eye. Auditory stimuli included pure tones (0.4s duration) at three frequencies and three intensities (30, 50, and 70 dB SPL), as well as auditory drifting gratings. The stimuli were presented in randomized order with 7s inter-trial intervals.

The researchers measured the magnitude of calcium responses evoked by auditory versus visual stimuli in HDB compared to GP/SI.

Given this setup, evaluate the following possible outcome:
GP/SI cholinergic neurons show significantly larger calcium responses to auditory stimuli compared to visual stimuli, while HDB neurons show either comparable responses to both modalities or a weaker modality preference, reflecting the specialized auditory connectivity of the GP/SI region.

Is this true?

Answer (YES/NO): YES